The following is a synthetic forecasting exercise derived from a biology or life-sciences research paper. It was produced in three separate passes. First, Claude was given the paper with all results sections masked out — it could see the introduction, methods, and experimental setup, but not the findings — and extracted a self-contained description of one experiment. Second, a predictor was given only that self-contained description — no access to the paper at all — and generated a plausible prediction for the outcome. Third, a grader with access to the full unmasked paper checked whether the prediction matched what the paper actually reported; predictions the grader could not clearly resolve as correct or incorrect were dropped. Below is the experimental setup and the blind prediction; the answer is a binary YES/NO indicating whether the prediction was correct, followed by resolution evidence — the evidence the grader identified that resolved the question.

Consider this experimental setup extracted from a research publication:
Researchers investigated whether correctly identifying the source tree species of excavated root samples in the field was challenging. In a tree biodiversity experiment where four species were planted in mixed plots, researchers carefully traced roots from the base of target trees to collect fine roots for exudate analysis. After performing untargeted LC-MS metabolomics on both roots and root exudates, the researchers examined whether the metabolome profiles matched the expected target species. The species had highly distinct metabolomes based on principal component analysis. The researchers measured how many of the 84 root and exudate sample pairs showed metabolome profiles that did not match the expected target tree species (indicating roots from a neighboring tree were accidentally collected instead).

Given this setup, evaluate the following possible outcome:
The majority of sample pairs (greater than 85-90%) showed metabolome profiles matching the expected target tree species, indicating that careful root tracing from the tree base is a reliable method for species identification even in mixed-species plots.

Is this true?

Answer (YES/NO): NO